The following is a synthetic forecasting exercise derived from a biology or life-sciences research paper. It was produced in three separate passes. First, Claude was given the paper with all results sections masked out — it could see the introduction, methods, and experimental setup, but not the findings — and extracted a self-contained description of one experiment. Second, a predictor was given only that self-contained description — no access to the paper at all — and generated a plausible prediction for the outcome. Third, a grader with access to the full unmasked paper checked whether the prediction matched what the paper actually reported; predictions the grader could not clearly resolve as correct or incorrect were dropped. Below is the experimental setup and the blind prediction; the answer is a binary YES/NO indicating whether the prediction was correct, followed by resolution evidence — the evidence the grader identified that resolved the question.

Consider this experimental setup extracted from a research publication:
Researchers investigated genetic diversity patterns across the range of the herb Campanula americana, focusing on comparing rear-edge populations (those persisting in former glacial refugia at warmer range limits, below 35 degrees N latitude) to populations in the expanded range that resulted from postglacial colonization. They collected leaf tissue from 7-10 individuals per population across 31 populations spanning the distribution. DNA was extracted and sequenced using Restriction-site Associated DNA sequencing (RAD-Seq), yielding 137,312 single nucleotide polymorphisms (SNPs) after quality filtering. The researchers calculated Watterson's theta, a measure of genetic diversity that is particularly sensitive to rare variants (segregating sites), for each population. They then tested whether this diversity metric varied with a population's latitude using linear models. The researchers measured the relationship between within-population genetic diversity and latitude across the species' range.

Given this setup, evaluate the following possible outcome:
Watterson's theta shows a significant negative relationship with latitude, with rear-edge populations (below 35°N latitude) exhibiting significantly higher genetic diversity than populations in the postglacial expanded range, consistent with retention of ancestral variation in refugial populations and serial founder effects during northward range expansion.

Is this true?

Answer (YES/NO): NO